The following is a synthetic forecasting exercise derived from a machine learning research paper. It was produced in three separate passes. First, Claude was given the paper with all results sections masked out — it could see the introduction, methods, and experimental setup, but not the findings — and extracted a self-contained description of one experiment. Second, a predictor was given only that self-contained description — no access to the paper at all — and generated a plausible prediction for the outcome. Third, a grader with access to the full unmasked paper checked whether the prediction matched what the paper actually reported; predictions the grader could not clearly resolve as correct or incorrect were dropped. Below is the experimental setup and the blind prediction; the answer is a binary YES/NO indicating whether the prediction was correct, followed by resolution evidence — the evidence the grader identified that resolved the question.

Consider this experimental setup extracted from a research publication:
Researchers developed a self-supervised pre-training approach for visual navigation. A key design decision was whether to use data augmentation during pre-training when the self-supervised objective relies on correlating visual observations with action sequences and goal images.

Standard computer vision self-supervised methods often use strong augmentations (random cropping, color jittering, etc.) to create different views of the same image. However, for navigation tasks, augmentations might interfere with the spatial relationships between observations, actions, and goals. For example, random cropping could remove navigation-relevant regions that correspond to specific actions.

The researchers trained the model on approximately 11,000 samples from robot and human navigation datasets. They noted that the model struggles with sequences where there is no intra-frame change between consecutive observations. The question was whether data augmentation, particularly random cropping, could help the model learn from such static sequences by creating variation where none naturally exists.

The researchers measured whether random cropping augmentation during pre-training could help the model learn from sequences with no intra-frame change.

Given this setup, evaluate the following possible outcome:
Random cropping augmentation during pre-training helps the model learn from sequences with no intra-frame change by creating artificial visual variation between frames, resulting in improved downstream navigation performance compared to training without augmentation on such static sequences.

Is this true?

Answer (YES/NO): NO